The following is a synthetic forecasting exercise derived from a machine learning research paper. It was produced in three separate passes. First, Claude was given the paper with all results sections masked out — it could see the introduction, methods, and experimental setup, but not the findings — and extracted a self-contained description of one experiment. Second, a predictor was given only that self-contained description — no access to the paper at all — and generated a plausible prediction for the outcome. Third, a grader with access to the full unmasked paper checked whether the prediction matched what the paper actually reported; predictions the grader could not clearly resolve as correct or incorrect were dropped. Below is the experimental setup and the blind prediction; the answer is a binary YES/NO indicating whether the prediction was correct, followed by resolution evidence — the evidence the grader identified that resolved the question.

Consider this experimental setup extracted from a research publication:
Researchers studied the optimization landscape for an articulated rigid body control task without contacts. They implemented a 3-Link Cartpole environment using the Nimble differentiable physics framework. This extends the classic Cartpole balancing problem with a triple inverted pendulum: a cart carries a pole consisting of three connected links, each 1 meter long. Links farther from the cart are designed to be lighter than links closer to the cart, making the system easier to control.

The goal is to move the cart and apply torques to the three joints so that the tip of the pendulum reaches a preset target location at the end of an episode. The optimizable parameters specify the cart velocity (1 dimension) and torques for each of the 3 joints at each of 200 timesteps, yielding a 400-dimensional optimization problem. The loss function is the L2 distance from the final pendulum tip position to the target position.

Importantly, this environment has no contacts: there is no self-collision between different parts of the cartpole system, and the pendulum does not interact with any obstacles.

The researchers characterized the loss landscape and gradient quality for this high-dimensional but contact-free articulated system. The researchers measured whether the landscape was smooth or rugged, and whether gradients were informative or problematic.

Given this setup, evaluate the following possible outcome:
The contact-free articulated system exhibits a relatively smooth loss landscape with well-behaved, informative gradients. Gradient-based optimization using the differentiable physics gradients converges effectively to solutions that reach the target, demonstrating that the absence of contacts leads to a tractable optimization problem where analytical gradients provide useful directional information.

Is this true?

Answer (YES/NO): YES